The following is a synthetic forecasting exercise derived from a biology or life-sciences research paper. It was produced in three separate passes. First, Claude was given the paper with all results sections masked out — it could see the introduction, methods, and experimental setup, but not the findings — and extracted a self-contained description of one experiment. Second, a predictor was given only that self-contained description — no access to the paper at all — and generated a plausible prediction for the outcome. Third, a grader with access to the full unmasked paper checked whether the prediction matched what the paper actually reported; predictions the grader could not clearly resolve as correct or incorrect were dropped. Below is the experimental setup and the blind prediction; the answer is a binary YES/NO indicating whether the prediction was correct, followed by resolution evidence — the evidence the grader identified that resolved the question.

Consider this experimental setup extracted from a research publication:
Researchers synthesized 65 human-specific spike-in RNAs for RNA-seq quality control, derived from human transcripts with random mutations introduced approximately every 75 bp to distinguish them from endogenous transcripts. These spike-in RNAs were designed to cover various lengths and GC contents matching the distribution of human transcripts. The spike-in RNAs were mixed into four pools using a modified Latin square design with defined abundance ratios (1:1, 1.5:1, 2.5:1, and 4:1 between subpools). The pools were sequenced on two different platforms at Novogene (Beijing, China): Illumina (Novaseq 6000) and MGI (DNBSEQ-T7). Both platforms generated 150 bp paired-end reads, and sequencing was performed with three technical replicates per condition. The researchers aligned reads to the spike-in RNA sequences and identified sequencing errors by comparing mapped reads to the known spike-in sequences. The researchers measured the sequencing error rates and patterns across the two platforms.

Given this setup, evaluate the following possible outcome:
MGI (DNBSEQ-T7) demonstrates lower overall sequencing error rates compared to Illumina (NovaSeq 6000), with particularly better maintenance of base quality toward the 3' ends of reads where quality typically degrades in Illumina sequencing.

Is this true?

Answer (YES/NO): NO